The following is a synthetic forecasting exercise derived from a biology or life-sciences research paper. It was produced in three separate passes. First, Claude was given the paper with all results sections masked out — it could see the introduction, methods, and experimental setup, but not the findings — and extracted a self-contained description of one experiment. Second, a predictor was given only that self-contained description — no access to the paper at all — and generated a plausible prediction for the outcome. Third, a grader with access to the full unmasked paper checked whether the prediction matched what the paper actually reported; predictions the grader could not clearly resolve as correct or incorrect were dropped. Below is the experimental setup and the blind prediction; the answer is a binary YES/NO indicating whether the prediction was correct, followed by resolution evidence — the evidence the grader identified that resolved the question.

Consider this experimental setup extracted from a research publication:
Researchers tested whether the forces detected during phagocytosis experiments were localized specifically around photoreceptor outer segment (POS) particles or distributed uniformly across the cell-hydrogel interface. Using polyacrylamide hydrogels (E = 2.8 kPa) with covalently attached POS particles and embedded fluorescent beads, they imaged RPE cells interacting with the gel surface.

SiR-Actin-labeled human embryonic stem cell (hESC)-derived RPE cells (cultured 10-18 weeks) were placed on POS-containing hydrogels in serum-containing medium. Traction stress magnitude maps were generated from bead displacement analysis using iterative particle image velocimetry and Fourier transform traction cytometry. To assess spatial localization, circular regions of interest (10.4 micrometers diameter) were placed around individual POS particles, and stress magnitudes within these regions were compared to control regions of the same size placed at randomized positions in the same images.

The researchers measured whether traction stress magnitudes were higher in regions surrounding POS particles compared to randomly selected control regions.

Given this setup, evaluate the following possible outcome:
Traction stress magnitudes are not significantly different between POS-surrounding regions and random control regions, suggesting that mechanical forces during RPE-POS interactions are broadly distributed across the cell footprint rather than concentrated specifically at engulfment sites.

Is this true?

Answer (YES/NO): NO